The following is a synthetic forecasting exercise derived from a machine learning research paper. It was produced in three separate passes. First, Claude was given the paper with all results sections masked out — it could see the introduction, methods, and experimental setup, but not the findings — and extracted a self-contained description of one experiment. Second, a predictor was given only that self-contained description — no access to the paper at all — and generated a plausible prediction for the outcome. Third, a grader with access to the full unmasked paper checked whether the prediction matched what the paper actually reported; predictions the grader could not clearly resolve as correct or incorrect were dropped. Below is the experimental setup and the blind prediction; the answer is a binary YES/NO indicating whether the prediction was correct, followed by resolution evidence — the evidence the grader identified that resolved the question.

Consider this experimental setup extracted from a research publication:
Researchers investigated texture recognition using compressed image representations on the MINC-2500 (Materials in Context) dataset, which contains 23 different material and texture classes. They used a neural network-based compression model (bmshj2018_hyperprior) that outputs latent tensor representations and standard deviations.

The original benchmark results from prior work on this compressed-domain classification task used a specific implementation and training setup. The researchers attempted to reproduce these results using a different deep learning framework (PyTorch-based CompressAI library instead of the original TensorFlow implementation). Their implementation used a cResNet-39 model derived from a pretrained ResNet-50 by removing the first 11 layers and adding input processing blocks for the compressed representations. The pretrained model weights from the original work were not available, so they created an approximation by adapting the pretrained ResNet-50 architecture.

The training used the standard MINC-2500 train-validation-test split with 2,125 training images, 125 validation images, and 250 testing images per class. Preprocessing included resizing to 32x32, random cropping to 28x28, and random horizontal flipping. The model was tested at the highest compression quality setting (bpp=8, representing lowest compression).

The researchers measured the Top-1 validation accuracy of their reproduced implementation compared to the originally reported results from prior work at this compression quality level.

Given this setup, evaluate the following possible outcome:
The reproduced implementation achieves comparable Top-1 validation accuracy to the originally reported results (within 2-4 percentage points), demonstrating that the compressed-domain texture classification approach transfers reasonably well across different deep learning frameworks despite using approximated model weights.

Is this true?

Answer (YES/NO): NO